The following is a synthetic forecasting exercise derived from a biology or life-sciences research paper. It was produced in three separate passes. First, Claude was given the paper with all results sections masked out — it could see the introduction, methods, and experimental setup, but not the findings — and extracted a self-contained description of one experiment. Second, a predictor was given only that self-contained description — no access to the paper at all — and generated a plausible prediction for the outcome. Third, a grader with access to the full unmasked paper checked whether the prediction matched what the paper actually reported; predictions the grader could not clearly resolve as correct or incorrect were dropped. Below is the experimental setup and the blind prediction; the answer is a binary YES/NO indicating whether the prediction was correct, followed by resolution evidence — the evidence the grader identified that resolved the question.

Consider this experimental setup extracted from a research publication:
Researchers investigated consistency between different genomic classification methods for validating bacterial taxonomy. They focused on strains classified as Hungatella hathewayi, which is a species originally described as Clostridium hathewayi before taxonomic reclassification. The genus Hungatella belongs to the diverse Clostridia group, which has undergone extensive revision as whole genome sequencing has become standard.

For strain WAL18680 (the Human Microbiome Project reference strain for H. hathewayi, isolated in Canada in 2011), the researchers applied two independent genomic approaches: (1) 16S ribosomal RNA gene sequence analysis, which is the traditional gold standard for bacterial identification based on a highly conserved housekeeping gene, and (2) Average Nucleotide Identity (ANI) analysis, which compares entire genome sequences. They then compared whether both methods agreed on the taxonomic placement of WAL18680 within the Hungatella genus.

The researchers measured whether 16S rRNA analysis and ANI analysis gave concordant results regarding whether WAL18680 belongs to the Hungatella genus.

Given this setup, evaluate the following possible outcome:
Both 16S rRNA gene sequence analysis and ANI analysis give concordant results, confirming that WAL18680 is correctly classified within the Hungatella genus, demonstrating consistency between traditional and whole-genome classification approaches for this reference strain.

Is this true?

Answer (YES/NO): NO